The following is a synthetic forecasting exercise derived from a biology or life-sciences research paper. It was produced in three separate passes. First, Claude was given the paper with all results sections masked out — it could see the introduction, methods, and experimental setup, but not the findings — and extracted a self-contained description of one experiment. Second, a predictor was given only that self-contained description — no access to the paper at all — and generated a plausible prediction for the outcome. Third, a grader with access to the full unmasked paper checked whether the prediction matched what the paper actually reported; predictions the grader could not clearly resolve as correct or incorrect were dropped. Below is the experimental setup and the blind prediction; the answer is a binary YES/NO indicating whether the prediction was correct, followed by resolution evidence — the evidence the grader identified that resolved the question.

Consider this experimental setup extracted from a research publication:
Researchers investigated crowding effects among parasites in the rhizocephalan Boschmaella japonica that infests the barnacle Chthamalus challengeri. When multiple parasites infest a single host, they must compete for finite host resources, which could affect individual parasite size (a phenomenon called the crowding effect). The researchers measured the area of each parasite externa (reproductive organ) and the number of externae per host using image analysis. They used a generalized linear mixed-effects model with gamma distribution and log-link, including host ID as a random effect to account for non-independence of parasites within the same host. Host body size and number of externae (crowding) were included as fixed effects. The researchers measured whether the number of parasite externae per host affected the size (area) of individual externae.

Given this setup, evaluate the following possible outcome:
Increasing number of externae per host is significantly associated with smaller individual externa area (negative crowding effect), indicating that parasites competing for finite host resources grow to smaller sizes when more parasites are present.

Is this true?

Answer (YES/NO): YES